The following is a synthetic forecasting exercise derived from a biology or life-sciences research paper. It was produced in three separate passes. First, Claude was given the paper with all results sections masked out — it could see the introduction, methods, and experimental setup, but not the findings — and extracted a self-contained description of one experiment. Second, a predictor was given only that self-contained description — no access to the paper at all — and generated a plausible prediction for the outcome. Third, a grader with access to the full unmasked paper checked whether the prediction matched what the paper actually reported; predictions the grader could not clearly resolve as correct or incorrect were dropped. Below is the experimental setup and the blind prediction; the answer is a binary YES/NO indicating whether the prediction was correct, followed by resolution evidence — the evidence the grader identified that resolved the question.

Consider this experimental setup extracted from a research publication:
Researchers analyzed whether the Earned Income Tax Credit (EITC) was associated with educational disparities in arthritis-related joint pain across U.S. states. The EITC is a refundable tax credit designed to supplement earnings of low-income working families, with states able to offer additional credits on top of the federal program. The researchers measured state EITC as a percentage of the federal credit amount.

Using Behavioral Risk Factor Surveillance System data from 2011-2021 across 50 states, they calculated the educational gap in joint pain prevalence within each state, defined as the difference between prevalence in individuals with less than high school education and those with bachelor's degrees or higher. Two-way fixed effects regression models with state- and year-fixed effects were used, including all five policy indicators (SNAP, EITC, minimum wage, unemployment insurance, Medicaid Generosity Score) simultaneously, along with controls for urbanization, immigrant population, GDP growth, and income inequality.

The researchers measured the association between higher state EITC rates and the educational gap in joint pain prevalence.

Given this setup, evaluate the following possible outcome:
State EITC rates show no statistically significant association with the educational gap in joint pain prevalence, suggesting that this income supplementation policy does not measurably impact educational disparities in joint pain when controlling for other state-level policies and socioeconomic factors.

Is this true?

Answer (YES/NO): YES